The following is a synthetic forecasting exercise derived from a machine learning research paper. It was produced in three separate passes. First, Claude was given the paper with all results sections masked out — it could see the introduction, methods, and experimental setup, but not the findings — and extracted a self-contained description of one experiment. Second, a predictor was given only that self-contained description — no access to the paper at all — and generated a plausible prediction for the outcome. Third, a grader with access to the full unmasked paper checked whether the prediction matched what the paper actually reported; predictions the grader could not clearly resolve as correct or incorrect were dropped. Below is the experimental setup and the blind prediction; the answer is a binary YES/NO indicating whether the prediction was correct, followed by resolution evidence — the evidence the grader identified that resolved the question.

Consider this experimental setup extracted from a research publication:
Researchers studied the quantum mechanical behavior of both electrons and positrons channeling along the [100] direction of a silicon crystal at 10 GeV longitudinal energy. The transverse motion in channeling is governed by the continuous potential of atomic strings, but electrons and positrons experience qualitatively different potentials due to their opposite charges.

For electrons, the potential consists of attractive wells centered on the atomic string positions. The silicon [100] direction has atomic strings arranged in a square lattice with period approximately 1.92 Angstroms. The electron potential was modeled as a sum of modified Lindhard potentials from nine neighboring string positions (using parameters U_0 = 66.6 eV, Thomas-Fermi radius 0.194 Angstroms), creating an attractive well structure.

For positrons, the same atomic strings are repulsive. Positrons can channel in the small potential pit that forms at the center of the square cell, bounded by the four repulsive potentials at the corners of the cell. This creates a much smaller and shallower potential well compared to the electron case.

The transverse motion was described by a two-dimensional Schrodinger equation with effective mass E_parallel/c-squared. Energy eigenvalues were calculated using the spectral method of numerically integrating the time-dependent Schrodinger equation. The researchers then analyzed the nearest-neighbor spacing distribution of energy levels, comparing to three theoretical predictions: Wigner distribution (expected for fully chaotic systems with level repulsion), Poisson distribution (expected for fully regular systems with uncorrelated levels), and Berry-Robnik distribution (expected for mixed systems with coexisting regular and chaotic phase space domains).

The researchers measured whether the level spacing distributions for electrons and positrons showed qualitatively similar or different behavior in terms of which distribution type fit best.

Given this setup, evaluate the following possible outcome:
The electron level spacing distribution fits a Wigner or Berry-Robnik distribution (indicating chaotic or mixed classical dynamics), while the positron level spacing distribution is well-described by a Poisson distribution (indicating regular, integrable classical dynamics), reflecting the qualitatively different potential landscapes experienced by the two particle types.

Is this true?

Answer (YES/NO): NO